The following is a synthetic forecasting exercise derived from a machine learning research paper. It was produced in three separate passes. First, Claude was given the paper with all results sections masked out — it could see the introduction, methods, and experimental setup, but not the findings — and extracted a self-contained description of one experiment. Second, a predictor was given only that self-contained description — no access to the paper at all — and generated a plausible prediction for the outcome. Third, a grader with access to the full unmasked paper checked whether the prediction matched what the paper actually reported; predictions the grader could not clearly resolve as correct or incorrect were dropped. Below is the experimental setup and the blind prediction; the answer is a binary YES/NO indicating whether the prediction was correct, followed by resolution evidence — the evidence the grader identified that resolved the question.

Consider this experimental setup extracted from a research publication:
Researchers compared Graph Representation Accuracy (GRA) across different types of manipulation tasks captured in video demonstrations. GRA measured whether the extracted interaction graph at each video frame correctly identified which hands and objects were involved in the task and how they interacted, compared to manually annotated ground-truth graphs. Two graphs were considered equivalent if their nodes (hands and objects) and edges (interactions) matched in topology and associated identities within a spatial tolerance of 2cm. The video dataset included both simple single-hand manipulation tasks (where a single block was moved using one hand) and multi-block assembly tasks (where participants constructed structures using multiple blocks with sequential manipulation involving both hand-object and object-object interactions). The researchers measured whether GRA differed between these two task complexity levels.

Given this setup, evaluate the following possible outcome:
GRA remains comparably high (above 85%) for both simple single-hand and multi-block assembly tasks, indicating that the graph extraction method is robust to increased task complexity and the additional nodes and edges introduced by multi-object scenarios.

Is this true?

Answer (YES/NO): YES